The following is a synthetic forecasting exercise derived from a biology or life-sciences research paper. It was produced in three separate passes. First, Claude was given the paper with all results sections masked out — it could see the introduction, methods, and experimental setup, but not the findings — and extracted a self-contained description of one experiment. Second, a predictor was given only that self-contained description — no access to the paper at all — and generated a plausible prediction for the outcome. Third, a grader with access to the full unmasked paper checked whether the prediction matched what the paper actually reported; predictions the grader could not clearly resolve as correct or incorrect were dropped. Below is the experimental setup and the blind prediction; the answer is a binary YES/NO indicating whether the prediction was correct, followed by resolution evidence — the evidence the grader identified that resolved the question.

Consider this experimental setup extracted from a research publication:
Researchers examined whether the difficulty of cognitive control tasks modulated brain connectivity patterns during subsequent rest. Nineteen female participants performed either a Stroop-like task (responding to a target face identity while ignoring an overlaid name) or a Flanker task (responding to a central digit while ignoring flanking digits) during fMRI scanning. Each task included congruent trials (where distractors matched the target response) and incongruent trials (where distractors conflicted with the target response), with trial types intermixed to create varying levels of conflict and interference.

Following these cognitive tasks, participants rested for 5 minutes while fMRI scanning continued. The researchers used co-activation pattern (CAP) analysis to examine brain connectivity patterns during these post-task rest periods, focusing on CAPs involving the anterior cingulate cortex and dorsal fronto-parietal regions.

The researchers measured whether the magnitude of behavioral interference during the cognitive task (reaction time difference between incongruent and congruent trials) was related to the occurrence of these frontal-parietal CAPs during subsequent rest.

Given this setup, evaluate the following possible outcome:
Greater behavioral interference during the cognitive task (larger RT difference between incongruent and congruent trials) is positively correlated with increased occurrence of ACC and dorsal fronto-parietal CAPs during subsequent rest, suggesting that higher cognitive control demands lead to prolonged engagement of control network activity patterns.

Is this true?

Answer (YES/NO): NO